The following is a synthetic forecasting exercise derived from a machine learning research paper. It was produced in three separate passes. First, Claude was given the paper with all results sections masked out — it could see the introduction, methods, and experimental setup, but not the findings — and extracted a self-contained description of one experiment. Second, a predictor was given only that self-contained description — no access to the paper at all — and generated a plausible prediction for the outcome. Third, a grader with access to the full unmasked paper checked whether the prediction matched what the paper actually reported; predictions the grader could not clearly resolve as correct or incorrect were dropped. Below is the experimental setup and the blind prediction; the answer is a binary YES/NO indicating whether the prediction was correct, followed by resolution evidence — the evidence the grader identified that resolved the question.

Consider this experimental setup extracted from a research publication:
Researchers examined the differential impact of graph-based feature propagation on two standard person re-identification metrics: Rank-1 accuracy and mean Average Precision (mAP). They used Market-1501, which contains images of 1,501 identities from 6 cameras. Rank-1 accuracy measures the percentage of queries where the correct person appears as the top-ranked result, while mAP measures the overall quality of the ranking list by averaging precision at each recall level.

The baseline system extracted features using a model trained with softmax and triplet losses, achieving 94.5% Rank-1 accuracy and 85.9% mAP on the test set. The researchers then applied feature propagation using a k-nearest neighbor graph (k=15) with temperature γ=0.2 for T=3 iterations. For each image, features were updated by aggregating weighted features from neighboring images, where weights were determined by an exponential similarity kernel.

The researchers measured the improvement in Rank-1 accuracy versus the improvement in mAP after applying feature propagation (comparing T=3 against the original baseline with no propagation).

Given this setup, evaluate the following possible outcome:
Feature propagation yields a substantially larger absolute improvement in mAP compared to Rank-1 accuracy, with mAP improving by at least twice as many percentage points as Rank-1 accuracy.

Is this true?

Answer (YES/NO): YES